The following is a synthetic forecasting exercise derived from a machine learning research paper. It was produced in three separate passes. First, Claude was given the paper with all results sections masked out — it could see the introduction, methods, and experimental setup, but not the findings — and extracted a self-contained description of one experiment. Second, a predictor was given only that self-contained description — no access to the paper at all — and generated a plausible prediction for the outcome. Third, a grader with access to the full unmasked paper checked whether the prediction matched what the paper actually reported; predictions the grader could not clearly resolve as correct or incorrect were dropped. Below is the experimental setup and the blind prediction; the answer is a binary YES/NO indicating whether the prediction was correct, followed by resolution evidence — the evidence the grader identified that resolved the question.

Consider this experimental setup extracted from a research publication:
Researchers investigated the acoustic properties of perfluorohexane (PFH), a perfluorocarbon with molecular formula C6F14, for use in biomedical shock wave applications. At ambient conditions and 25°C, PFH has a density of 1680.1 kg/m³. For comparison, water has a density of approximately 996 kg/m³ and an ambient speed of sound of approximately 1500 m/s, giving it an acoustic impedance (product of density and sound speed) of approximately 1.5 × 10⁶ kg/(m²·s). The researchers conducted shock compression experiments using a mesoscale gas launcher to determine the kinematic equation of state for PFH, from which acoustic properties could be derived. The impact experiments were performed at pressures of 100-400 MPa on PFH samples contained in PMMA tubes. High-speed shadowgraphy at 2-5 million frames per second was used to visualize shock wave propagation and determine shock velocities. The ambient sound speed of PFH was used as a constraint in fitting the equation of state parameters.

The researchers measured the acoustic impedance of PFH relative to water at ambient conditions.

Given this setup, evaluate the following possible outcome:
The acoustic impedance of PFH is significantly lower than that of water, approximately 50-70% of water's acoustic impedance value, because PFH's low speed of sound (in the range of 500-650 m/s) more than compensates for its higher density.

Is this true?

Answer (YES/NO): NO